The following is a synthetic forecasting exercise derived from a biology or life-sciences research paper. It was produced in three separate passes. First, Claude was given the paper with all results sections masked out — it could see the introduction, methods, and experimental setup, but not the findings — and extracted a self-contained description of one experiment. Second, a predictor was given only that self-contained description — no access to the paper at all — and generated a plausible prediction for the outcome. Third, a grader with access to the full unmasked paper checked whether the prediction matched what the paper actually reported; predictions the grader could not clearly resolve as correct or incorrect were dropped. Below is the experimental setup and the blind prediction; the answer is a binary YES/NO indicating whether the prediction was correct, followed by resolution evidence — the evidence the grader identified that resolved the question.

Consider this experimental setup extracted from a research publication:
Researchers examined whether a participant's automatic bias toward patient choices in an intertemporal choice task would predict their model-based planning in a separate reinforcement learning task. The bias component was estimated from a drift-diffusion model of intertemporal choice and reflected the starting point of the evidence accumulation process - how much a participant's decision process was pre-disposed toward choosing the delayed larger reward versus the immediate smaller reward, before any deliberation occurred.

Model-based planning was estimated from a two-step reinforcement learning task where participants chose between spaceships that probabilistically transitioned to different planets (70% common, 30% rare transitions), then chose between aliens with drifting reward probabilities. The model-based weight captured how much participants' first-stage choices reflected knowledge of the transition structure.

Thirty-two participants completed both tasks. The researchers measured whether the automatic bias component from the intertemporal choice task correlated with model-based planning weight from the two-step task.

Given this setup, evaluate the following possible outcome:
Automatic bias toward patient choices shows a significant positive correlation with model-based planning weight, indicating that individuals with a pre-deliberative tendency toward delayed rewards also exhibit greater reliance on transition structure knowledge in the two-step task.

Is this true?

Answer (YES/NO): NO